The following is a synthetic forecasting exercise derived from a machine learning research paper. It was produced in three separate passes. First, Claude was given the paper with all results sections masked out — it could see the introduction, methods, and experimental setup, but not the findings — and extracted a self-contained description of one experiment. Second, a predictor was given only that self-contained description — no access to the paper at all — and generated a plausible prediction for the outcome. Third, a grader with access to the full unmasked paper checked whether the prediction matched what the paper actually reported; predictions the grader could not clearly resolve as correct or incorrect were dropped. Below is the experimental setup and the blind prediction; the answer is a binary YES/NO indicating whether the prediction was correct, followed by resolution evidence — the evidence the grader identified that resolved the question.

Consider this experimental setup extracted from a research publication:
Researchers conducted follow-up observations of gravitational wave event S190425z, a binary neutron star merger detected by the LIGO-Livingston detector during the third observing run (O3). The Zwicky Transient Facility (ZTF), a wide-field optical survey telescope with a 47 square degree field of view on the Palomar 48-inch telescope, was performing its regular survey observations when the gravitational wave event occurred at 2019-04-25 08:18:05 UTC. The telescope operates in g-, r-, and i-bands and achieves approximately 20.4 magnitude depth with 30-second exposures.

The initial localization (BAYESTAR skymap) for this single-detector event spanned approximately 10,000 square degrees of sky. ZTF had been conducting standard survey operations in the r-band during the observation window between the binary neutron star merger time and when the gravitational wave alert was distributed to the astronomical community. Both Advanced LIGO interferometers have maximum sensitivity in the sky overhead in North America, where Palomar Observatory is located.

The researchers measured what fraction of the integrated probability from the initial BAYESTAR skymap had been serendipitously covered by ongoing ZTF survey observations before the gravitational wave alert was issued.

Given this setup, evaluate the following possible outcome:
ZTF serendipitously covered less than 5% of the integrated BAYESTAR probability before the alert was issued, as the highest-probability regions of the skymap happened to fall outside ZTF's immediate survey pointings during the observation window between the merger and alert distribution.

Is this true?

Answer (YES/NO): NO